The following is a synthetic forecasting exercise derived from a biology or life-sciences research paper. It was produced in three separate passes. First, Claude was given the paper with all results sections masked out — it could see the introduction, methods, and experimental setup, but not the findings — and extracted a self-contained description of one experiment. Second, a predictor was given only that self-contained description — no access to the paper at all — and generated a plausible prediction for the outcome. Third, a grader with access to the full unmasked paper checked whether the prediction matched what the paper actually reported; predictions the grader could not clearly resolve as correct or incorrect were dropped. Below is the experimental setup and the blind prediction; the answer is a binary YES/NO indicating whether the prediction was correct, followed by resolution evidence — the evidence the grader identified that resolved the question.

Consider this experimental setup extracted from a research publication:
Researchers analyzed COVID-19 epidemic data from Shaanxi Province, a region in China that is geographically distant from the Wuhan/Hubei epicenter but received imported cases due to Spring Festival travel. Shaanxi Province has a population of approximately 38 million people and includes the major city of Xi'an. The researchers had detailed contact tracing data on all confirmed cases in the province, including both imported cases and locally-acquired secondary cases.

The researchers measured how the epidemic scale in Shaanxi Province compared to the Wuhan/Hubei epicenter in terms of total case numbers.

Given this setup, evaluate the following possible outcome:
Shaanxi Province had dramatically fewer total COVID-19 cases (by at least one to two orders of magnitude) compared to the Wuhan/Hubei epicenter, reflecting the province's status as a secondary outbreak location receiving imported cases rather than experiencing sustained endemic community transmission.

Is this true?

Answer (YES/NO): YES